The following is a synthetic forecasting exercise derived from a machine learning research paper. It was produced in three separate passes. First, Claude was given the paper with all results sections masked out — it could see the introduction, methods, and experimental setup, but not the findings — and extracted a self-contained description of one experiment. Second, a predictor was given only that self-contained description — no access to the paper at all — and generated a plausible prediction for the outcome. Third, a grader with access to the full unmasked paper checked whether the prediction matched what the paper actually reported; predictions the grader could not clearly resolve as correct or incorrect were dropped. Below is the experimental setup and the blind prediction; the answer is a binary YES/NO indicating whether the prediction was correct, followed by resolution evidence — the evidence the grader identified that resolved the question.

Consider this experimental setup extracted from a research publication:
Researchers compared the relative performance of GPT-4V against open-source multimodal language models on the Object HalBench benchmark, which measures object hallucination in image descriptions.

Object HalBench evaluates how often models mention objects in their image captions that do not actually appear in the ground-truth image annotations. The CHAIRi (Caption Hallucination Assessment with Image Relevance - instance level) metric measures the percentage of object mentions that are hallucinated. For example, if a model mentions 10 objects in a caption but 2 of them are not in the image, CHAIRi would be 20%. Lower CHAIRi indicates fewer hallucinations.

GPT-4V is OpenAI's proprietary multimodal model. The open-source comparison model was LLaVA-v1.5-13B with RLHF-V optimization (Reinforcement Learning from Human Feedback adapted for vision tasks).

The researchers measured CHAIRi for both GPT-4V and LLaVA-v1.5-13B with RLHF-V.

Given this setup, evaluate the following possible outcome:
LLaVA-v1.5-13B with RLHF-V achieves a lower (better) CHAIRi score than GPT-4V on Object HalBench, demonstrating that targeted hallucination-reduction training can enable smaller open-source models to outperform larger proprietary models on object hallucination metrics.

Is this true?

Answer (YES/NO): NO